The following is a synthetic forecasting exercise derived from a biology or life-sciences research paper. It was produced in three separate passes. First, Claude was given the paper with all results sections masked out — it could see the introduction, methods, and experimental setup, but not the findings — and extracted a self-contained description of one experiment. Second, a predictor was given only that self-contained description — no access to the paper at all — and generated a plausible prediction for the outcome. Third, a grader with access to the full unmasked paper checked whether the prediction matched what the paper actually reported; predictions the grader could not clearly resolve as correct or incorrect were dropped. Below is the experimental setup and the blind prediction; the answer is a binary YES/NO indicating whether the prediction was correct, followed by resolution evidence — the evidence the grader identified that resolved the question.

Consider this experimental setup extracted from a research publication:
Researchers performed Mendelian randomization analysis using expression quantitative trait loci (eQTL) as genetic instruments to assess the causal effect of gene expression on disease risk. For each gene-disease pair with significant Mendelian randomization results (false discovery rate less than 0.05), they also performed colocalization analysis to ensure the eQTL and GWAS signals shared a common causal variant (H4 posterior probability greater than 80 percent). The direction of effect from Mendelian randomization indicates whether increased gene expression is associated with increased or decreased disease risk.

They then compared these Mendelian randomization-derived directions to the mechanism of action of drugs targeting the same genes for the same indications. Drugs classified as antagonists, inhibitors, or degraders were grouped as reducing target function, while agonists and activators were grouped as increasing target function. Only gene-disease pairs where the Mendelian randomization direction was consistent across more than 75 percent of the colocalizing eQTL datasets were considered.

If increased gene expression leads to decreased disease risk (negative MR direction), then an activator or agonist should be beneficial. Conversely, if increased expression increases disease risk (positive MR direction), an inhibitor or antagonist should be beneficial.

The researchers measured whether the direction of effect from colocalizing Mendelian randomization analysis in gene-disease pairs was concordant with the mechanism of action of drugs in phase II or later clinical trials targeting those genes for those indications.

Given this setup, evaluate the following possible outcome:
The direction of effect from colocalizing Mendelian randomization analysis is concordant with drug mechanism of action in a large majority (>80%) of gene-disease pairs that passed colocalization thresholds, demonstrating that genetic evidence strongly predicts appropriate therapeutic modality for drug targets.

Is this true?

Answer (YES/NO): NO